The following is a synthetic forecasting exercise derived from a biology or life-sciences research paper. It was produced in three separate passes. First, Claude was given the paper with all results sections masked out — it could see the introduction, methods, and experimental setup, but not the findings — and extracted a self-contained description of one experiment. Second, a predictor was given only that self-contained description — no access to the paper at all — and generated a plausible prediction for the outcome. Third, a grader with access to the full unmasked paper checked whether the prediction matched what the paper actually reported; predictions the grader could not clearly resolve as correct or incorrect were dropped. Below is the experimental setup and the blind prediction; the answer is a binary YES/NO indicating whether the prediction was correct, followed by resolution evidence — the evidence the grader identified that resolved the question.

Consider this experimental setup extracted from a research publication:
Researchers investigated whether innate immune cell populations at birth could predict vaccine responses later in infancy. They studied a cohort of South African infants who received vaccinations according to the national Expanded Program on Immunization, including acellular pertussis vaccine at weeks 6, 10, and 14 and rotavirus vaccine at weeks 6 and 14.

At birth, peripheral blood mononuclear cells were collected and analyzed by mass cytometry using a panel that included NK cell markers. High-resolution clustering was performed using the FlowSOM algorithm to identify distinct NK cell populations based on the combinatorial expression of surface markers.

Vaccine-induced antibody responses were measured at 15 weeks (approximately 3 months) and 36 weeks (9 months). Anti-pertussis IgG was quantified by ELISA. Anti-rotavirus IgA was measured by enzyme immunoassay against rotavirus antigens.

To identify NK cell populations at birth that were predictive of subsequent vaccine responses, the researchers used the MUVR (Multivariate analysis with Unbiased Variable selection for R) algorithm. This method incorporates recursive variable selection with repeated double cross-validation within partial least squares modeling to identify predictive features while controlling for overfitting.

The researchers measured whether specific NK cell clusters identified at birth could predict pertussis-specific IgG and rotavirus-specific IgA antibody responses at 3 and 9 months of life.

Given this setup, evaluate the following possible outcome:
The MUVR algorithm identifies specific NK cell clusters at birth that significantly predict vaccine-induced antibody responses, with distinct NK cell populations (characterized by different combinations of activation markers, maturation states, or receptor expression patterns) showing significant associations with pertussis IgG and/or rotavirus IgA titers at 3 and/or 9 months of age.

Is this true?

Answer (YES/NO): YES